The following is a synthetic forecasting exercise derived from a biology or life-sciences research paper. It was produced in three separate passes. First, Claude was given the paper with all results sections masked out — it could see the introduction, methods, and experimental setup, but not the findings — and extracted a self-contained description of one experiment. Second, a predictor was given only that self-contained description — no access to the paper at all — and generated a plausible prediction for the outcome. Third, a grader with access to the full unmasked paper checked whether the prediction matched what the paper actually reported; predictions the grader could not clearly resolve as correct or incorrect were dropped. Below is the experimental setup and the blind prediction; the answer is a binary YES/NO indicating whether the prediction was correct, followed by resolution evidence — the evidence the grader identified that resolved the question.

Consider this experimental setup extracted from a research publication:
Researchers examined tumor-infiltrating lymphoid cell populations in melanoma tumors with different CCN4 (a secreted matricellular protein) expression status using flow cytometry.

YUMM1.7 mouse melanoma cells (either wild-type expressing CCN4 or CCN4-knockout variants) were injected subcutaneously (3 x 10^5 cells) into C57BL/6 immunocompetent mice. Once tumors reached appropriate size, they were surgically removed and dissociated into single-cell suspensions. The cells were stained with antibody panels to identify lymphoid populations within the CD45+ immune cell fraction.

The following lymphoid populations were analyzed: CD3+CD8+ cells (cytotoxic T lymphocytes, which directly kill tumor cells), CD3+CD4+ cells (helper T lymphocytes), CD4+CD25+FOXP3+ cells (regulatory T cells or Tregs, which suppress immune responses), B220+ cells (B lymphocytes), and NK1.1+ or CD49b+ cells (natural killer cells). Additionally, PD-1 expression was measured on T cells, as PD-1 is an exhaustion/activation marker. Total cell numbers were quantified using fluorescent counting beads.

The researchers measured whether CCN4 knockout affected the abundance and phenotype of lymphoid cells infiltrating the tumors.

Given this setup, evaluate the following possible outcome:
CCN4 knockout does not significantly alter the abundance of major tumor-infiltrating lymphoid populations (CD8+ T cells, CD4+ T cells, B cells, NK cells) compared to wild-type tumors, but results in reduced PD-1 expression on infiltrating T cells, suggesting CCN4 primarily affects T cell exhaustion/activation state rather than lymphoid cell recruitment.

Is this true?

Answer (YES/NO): NO